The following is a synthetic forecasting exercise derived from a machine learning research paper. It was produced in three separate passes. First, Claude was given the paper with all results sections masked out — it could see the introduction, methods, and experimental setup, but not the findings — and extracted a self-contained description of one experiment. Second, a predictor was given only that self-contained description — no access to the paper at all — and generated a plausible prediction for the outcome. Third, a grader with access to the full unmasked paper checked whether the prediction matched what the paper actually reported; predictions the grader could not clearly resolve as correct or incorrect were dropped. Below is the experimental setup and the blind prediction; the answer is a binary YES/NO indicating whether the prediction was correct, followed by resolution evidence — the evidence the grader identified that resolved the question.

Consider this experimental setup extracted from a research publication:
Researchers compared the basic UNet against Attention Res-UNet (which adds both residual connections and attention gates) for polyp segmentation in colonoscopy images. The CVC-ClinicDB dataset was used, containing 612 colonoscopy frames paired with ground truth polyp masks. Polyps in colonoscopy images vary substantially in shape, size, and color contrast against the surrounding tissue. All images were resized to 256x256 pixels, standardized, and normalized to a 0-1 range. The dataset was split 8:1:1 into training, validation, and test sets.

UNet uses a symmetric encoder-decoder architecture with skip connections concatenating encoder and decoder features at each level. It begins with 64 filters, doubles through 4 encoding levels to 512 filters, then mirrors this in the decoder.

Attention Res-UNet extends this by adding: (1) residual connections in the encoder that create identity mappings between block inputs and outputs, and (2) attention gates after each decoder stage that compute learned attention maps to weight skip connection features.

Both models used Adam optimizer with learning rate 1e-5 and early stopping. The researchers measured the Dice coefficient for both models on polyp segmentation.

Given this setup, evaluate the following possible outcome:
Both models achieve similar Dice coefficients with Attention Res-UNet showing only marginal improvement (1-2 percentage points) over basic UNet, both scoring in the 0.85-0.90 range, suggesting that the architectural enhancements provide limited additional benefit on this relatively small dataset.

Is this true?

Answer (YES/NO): NO